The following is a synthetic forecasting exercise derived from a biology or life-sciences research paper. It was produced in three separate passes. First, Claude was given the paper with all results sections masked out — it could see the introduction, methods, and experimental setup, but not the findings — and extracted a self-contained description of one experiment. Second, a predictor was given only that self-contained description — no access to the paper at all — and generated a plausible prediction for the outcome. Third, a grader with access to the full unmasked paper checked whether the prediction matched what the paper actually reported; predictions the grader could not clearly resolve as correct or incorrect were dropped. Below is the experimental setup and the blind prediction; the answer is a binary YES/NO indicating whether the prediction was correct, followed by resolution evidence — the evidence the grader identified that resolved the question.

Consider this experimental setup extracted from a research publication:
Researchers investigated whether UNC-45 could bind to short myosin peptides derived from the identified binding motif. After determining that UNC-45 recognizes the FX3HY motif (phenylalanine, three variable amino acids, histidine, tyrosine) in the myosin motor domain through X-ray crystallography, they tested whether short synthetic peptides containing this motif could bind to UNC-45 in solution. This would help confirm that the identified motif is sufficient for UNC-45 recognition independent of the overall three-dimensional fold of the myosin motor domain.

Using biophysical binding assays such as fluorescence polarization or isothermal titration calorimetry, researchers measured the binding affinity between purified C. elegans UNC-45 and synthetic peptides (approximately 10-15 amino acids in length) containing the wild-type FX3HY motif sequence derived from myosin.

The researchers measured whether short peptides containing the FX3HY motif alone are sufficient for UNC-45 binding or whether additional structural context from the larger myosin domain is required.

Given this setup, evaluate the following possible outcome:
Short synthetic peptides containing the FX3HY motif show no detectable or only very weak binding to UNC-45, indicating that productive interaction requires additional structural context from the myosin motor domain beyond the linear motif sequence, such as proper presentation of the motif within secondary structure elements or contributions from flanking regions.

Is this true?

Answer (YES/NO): NO